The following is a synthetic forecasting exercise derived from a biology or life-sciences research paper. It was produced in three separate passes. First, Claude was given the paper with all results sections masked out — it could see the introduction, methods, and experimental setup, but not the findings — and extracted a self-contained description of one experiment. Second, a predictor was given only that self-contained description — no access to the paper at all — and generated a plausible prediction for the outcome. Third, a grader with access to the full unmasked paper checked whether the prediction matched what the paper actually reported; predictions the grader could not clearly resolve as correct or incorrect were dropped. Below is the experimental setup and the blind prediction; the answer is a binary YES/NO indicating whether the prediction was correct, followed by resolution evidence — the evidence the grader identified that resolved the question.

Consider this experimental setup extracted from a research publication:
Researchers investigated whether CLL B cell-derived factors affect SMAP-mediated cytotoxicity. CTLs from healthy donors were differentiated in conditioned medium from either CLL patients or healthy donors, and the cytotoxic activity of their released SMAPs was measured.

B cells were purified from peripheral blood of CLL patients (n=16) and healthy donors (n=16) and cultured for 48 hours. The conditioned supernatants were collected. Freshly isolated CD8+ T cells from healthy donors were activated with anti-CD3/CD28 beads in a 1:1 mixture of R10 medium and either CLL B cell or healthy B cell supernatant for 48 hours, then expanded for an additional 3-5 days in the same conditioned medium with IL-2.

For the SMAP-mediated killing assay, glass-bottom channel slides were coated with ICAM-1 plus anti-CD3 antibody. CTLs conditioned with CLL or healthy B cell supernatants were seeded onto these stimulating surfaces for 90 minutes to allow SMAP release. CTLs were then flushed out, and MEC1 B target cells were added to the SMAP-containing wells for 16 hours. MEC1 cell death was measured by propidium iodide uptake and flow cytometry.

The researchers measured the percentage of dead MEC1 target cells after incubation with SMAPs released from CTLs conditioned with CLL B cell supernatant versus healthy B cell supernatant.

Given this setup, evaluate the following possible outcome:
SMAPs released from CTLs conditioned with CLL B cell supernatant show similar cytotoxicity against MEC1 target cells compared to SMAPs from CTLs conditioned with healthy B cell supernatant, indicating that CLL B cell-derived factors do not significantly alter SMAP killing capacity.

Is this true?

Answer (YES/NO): NO